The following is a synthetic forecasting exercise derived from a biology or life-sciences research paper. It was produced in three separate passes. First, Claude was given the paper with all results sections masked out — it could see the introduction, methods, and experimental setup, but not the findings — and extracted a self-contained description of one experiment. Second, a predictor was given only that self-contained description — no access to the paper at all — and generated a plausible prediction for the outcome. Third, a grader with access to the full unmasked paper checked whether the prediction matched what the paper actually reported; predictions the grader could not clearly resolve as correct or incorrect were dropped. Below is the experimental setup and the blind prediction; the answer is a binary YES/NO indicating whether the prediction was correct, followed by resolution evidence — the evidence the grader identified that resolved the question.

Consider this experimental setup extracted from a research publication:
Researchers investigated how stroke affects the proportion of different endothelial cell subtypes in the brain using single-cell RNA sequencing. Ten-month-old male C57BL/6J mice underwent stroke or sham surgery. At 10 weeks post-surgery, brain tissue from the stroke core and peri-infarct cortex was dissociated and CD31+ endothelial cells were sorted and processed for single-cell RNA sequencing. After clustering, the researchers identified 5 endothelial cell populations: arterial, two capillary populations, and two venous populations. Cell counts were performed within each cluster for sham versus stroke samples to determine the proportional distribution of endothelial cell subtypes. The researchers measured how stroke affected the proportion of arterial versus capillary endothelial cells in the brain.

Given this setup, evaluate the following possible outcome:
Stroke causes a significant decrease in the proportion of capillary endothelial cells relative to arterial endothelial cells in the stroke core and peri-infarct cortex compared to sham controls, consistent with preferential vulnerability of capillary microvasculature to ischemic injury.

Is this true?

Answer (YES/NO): NO